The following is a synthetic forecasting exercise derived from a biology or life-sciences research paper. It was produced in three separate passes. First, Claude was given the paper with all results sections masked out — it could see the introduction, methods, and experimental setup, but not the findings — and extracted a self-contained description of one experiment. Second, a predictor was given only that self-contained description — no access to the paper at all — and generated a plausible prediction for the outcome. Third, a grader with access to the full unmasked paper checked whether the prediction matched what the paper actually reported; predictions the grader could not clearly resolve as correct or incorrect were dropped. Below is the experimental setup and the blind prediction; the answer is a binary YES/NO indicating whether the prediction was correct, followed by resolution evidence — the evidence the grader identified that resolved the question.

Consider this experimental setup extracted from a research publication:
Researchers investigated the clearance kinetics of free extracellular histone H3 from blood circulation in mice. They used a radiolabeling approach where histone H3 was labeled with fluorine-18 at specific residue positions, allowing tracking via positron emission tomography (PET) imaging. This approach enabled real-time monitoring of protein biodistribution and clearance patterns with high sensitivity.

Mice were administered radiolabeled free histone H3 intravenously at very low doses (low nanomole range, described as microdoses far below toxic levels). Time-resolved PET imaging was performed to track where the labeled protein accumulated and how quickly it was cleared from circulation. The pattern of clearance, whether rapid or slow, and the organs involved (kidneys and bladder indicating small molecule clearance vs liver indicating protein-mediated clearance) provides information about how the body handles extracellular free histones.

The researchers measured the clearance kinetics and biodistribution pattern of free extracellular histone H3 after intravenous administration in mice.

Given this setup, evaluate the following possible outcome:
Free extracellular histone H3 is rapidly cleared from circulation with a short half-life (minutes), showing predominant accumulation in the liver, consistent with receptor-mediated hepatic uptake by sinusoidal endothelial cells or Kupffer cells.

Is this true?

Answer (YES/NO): NO